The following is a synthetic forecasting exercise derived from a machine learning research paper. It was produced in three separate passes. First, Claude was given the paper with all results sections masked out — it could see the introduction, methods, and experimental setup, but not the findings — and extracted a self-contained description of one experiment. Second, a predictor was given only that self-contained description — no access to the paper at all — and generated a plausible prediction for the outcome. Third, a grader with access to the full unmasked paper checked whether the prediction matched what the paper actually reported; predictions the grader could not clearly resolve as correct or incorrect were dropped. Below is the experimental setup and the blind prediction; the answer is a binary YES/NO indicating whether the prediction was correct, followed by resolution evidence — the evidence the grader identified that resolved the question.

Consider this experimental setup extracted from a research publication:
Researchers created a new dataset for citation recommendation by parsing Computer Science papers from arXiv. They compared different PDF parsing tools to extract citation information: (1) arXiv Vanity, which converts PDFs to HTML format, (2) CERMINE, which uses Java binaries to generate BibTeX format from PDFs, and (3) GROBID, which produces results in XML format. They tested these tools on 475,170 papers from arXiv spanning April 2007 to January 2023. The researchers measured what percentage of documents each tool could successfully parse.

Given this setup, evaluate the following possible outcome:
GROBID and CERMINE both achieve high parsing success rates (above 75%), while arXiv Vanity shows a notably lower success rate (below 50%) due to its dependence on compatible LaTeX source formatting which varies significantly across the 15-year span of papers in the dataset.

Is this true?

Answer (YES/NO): NO